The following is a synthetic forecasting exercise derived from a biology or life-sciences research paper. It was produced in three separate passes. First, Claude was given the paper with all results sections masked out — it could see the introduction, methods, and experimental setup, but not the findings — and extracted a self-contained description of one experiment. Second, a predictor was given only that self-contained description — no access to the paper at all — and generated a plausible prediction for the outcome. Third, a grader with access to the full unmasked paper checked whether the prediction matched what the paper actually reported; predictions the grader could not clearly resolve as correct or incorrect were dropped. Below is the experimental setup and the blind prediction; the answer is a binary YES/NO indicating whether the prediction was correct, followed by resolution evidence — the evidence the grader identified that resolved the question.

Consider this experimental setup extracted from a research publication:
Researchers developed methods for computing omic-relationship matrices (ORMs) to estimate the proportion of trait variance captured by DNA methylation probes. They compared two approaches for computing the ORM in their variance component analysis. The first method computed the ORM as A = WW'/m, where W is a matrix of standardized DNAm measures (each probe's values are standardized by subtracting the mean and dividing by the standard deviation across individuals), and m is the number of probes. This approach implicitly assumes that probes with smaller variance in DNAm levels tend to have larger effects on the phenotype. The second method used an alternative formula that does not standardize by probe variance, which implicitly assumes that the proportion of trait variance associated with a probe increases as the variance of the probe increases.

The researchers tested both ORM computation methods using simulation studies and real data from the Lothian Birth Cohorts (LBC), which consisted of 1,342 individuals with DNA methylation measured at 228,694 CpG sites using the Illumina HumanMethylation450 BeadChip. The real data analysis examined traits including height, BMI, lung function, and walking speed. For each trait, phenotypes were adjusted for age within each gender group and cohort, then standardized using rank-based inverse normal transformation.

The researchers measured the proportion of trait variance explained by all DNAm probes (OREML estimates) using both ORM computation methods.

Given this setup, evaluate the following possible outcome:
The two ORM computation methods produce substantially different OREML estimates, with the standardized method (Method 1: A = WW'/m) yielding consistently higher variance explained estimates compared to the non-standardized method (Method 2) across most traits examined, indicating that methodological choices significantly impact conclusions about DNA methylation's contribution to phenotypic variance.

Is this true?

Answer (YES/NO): NO